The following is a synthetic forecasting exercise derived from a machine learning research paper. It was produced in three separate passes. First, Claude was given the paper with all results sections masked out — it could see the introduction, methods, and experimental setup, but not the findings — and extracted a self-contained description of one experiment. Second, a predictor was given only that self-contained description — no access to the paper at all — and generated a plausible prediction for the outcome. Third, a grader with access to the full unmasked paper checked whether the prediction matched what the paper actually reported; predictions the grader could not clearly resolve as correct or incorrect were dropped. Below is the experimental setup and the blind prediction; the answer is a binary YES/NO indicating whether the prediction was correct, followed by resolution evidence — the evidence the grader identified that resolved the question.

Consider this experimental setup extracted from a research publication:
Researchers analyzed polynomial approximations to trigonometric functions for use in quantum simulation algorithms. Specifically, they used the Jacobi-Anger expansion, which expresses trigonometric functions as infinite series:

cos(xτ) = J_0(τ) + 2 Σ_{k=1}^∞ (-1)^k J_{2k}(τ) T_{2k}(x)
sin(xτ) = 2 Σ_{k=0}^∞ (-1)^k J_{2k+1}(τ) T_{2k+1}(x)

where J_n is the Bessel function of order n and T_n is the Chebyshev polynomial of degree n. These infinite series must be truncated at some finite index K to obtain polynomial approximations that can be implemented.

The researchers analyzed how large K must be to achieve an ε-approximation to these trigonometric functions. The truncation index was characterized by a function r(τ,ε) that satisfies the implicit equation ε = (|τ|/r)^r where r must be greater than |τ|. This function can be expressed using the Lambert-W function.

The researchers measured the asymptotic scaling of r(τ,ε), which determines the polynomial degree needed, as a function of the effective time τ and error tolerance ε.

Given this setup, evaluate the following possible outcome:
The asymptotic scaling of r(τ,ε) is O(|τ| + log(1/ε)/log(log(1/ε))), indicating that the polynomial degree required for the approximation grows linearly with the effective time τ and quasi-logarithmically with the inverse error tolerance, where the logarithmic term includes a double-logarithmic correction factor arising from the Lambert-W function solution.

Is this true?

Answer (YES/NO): NO